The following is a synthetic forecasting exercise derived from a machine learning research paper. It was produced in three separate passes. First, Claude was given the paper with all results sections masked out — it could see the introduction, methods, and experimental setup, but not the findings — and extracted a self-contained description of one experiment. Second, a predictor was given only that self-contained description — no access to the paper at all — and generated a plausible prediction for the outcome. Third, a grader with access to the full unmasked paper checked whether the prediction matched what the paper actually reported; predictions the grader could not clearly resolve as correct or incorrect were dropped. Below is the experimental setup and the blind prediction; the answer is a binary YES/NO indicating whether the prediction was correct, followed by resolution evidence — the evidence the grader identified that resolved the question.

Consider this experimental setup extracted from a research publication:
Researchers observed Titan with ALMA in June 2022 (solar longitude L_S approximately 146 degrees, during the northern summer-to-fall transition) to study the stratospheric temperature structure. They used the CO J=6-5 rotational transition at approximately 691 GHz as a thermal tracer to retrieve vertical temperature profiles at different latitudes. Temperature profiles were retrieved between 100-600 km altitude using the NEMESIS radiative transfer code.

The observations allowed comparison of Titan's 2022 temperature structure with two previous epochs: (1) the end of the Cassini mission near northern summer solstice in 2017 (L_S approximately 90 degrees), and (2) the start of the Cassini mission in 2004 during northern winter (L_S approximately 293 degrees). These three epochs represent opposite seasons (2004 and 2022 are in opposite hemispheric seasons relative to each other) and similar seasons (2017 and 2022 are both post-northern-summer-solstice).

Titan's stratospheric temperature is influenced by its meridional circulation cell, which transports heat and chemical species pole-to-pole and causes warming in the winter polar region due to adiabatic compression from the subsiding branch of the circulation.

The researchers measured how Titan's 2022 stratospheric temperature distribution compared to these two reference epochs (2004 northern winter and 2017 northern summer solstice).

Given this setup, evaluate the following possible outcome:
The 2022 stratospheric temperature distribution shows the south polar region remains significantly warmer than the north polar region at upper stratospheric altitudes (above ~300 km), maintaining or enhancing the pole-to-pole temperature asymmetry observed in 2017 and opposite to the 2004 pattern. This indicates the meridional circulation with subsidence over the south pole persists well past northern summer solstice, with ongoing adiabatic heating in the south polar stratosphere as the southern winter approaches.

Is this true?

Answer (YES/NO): YES